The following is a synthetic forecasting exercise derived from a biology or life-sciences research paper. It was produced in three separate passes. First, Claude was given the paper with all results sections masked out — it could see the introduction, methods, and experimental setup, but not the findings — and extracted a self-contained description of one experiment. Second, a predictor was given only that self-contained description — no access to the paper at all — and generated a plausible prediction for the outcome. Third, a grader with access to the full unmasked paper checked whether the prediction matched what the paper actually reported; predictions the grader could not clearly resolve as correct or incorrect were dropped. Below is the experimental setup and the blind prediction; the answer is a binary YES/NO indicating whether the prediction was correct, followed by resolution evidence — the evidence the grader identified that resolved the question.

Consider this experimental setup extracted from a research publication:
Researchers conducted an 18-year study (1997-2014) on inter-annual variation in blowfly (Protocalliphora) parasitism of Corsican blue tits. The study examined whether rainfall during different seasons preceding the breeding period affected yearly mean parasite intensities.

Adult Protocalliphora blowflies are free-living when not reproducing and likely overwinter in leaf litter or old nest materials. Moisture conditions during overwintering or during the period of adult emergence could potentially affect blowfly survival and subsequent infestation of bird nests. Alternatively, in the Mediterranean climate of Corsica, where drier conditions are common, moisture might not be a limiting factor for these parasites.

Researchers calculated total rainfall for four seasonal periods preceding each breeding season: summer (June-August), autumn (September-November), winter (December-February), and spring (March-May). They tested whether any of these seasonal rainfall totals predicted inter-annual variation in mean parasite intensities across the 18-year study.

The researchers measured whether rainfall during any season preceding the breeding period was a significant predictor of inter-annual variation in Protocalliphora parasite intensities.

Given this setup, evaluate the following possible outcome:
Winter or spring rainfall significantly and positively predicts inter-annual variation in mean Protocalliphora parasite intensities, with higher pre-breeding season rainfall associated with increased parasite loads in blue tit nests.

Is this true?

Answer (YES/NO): NO